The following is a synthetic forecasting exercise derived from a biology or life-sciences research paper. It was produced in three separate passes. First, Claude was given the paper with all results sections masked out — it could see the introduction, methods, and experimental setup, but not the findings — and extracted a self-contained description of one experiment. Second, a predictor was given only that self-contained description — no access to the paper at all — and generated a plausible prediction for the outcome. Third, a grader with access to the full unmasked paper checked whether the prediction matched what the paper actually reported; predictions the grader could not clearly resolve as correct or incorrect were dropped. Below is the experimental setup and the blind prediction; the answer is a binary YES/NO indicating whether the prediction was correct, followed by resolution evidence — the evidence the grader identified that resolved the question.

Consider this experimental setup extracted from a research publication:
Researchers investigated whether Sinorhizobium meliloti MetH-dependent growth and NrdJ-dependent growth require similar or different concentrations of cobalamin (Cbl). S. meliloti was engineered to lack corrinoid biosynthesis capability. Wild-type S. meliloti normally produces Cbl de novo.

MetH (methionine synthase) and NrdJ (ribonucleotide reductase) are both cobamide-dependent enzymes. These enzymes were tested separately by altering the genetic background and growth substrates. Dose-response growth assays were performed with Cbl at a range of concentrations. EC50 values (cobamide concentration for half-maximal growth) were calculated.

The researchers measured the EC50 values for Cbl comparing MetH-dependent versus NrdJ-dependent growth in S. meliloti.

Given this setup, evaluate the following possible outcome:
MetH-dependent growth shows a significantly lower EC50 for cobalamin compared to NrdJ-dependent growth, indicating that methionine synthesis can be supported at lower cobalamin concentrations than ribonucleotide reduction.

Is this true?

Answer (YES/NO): YES